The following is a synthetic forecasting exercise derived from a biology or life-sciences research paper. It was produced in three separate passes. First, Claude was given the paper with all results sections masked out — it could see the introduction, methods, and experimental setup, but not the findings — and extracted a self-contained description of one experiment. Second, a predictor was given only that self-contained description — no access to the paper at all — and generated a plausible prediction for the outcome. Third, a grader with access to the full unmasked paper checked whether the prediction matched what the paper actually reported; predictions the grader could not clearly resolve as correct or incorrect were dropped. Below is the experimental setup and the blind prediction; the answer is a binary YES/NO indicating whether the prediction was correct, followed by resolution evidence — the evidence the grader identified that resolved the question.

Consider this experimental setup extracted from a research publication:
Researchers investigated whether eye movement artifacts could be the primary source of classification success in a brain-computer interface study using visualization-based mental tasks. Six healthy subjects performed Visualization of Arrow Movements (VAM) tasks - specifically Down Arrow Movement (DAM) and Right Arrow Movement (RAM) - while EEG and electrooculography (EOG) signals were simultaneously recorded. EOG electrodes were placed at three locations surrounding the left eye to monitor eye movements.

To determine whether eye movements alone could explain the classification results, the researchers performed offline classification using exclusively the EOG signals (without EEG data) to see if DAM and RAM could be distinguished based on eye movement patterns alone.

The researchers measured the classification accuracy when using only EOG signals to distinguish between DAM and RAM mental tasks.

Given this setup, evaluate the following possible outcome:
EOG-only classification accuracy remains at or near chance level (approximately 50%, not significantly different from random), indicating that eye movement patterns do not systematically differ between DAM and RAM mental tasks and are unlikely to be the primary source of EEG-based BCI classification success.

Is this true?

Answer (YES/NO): NO